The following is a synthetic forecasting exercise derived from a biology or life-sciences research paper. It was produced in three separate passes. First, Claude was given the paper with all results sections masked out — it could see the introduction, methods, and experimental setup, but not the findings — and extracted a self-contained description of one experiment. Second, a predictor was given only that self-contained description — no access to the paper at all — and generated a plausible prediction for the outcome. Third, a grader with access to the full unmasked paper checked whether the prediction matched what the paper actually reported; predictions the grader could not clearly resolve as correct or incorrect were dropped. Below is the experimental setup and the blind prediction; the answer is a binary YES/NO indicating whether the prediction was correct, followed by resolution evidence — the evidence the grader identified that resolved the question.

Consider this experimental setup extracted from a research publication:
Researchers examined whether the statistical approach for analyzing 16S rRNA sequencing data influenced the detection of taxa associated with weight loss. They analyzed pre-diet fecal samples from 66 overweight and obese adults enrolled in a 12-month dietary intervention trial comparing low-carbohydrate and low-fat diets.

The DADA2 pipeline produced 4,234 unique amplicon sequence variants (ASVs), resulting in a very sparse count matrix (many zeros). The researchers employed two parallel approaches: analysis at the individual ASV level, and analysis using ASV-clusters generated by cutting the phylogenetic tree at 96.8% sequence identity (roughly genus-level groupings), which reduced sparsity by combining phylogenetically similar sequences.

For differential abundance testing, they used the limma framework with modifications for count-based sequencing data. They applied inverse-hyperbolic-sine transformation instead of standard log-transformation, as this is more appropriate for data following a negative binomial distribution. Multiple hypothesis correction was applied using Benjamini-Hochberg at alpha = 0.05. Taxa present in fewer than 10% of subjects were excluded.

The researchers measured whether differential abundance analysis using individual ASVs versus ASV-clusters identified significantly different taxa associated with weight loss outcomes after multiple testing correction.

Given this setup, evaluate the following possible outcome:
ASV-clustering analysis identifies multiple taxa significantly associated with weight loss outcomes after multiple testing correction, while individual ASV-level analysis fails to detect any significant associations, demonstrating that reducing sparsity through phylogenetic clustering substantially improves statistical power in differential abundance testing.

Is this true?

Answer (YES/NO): NO